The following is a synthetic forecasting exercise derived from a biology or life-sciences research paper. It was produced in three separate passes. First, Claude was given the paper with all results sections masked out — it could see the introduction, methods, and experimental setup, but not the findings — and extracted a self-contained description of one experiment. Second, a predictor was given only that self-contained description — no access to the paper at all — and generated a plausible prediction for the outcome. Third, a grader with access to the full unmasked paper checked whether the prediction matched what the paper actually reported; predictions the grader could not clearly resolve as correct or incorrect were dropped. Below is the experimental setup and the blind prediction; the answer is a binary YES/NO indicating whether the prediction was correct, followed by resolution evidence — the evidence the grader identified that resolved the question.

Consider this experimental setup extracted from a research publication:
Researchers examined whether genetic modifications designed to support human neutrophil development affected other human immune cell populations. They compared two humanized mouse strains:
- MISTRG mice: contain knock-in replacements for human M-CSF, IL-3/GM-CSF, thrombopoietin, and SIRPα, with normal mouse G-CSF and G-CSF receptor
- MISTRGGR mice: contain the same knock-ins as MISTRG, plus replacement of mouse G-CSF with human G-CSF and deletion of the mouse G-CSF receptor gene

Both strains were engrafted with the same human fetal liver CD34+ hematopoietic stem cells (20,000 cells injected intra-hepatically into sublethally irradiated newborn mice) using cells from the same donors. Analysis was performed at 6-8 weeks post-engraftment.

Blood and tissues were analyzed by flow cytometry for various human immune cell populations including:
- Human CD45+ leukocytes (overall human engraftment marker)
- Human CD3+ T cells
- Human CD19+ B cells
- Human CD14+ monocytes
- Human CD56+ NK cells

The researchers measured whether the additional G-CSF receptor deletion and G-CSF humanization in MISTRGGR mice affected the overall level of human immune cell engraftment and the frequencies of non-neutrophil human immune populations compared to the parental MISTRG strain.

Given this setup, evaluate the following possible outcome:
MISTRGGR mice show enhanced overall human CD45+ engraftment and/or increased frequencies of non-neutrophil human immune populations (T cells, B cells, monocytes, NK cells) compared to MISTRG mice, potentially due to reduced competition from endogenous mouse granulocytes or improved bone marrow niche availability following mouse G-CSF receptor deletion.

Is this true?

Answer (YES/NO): YES